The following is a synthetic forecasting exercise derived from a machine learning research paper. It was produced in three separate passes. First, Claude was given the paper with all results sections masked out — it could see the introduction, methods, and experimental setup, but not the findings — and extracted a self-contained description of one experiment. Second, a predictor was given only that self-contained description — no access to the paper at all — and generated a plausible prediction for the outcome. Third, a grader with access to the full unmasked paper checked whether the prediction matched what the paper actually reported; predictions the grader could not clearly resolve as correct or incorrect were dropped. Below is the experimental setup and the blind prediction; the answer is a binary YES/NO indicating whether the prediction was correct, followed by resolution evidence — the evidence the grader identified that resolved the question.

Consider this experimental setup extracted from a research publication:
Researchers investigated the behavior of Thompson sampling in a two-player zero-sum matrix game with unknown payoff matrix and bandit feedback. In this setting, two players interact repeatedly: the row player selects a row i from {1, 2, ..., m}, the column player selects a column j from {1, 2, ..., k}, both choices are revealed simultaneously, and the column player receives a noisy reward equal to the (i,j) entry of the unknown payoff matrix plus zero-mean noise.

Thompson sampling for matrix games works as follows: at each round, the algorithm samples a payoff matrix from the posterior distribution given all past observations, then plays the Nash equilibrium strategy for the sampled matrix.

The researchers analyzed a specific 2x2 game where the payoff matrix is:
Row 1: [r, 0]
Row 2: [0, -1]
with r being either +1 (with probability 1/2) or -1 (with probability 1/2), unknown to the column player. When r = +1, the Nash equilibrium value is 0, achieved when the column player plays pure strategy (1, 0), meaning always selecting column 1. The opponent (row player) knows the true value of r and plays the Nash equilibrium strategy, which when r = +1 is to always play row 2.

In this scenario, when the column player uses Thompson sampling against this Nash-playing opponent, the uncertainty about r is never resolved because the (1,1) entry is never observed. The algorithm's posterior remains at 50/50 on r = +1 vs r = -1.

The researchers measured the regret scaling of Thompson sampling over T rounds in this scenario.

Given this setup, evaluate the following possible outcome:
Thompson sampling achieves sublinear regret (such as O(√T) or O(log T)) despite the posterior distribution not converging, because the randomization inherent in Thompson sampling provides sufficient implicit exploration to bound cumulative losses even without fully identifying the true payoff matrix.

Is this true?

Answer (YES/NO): NO